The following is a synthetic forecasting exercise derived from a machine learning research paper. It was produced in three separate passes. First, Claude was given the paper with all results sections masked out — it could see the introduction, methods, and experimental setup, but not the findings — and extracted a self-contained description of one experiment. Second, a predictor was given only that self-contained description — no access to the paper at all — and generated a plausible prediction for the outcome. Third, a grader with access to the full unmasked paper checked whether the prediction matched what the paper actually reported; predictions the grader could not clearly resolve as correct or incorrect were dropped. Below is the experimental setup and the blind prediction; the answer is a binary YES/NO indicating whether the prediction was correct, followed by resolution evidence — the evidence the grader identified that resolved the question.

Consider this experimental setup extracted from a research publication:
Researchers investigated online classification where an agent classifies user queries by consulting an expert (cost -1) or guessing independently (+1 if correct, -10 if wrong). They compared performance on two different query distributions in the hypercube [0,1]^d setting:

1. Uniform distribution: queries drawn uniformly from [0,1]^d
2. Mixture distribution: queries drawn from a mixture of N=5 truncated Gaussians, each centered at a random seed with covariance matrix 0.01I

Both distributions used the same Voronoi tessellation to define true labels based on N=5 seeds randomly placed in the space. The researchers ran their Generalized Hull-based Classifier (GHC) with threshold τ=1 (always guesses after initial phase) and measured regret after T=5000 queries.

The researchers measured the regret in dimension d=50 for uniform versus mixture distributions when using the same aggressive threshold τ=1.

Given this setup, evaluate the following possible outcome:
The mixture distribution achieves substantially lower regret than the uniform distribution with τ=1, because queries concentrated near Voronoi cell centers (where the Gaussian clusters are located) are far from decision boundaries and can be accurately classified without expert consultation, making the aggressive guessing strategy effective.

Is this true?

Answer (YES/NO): YES